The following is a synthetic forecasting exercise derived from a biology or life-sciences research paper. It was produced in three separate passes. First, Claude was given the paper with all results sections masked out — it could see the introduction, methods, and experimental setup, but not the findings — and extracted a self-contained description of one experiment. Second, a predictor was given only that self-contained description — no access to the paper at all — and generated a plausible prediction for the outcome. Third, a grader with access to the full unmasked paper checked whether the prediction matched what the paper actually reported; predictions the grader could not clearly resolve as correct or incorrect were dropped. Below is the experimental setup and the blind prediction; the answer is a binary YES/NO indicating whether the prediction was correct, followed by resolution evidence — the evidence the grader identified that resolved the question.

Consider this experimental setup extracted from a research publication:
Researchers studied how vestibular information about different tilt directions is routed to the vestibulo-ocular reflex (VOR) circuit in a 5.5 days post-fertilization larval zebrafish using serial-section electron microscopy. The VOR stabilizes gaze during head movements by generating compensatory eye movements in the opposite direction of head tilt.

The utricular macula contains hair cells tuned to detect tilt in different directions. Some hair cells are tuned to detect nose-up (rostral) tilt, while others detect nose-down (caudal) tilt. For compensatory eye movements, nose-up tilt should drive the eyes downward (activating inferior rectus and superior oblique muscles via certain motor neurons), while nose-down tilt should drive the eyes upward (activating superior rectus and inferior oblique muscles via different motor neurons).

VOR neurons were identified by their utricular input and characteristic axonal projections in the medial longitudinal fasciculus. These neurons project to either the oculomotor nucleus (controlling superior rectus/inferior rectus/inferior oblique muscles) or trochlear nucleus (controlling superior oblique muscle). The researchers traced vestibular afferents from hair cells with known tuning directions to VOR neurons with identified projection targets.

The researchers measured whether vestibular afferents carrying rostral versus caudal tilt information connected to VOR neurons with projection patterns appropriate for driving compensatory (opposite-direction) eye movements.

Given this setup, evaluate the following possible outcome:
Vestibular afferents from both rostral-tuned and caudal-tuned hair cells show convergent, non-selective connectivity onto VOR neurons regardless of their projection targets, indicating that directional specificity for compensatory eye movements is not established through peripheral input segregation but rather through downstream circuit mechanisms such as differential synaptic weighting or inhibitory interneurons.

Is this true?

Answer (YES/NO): NO